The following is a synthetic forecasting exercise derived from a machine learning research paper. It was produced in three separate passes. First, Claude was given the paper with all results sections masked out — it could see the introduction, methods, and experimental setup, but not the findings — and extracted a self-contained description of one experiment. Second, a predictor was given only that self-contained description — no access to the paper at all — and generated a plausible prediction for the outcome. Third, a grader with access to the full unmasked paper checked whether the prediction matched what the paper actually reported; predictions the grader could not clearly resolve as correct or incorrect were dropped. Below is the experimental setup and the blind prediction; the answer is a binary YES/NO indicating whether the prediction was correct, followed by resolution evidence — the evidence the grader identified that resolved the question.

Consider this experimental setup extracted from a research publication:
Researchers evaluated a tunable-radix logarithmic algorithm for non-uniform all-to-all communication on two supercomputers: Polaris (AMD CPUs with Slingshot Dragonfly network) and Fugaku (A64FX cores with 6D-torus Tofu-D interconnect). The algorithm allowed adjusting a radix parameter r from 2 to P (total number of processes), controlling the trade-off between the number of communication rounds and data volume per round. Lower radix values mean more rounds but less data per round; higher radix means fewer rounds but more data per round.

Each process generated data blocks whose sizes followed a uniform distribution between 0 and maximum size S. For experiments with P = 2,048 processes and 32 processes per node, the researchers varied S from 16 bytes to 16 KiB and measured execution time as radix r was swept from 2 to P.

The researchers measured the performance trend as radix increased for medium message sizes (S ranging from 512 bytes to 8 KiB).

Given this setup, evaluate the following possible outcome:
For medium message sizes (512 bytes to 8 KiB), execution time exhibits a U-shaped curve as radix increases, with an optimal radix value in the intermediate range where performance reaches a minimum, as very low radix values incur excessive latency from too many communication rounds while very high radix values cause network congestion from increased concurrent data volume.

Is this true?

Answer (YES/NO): YES